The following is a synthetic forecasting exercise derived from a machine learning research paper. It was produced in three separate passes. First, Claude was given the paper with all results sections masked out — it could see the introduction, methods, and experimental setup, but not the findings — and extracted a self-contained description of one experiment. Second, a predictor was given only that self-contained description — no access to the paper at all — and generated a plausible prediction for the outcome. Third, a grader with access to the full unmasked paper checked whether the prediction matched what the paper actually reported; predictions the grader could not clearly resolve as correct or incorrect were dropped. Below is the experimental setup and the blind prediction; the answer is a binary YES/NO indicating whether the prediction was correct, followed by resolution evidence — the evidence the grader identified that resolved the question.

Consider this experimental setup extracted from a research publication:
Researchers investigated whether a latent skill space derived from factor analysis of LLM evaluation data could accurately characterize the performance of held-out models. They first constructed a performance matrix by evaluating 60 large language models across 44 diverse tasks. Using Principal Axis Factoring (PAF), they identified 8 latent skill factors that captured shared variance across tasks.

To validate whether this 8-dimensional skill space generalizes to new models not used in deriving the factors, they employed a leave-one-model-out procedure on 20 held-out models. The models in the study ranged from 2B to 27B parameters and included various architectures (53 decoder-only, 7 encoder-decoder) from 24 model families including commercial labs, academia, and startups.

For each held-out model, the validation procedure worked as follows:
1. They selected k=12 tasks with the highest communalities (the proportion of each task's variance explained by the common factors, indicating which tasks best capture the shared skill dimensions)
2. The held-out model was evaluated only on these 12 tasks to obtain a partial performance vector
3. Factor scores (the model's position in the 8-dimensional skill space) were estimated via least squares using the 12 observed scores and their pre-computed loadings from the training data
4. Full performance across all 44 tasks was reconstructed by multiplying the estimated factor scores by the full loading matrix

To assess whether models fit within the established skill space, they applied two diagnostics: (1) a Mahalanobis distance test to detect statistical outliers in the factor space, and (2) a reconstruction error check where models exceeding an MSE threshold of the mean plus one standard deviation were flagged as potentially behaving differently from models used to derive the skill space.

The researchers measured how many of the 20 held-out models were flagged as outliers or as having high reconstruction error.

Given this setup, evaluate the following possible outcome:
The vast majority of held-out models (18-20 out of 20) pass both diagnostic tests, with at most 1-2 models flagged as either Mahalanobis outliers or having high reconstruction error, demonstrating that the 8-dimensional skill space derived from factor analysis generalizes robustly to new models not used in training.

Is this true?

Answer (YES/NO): YES